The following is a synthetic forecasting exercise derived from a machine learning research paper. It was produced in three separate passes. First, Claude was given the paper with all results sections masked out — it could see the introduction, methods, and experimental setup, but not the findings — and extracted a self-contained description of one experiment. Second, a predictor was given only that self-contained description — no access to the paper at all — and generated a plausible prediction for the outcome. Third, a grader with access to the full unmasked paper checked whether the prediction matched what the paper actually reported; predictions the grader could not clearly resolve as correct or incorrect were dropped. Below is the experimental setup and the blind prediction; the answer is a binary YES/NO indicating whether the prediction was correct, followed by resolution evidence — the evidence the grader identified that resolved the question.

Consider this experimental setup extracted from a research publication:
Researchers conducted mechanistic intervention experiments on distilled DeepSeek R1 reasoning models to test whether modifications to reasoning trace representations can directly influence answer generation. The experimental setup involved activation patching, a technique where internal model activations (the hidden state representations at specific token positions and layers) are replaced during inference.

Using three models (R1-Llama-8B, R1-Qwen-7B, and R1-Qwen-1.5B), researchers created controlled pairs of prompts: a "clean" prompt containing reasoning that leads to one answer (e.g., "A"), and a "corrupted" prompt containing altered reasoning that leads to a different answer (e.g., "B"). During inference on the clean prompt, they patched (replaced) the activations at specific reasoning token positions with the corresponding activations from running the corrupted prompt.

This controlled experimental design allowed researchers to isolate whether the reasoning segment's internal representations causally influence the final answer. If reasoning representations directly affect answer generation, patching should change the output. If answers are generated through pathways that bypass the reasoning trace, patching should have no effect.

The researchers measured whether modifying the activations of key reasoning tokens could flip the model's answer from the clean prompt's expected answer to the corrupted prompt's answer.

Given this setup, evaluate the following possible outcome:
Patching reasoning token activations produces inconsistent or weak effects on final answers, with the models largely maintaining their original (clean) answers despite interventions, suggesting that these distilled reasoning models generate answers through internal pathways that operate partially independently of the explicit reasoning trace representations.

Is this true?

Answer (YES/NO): NO